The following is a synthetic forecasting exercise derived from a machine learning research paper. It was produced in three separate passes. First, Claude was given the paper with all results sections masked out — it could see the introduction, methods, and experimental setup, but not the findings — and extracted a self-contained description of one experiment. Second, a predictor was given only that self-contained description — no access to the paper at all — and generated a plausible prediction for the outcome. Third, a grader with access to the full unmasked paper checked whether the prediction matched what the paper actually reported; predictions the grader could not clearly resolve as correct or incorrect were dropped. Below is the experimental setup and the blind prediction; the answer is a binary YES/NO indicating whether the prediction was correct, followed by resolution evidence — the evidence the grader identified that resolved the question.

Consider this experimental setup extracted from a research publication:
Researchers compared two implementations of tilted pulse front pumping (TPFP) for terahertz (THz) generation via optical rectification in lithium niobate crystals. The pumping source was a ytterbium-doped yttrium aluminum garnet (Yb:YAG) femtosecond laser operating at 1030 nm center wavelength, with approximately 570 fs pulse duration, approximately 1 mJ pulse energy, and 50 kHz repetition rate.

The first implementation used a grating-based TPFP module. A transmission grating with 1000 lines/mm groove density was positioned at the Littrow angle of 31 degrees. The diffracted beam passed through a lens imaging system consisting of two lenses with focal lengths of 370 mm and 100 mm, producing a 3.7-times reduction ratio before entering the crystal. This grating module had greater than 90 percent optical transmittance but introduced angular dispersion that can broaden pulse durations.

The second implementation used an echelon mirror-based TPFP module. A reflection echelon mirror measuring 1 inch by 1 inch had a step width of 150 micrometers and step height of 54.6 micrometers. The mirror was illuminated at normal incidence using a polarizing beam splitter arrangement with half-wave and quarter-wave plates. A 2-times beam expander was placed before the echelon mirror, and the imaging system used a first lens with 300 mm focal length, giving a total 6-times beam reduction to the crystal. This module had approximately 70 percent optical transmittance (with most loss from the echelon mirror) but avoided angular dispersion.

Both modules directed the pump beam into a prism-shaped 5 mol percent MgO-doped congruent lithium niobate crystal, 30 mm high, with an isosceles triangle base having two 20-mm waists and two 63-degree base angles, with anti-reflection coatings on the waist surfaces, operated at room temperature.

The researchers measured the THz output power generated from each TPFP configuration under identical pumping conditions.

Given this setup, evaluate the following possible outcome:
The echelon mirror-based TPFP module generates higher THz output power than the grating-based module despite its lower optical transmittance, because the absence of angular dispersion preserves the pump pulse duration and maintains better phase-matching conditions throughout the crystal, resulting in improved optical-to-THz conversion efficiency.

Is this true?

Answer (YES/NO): NO